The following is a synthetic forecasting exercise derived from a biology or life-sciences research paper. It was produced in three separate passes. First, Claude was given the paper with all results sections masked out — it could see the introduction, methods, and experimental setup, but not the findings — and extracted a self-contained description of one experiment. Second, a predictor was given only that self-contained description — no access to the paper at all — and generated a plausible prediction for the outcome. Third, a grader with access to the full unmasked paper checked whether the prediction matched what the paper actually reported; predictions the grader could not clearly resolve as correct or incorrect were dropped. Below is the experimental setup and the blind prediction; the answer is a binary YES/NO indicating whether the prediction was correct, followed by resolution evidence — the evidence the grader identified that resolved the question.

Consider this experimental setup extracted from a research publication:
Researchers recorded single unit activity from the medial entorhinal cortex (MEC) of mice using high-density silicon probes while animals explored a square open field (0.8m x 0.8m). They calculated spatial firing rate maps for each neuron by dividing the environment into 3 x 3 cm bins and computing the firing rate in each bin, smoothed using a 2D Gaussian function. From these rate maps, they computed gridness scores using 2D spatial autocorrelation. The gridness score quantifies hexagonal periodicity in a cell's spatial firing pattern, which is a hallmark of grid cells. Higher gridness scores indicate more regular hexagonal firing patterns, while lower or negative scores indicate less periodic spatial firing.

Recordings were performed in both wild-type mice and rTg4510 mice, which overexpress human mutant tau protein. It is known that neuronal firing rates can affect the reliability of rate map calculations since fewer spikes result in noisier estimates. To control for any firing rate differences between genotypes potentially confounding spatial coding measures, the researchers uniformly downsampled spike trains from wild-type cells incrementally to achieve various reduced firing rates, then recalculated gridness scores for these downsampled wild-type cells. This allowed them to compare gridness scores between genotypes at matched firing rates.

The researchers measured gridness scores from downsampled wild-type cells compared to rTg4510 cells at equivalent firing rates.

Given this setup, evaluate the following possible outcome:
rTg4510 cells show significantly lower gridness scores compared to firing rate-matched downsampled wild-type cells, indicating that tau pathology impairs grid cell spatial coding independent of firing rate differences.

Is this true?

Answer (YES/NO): YES